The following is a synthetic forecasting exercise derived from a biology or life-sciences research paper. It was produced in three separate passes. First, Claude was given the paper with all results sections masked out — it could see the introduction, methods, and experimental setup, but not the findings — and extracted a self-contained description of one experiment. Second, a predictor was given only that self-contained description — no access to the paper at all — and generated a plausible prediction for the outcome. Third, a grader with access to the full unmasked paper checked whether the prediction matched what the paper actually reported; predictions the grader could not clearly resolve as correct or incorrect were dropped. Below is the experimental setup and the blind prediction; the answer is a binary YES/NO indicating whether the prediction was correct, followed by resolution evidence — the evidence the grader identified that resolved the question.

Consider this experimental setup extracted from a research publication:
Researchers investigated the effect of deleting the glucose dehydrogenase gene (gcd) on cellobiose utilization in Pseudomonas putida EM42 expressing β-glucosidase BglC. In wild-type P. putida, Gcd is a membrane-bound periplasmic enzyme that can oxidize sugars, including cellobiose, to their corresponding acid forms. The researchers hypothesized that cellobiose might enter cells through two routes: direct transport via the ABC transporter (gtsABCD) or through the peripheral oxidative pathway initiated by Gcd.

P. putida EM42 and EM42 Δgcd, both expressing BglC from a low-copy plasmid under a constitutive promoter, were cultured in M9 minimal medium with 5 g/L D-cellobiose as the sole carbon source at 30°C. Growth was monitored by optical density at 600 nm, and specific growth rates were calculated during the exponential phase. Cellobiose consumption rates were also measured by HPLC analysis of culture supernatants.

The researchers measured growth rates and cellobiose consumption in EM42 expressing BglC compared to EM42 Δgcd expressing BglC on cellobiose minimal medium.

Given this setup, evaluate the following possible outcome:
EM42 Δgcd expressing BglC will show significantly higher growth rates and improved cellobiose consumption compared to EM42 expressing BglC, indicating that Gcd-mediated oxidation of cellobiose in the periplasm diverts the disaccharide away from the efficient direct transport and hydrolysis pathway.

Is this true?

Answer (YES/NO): NO